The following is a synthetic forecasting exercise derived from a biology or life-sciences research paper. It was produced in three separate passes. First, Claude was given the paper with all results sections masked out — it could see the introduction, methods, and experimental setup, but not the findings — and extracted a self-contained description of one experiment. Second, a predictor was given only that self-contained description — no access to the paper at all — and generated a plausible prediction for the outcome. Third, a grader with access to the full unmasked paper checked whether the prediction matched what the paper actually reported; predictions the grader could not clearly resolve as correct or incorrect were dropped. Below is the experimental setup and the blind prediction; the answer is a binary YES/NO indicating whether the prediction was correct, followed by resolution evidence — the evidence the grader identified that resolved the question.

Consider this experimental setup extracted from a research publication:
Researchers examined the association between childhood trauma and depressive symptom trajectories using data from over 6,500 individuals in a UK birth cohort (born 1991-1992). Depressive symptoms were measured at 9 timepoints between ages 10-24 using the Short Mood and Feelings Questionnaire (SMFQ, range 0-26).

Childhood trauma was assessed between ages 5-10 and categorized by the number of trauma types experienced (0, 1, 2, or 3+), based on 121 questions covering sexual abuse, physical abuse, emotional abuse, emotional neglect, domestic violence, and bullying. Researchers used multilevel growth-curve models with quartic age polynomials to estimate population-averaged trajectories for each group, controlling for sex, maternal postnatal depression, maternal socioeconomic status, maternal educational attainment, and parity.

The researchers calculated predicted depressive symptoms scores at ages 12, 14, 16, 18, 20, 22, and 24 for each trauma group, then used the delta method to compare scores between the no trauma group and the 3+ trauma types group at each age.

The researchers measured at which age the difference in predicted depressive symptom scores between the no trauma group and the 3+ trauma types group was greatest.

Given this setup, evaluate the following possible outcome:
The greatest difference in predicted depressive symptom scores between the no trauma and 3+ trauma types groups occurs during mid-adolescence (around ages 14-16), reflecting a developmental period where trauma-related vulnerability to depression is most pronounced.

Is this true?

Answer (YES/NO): NO